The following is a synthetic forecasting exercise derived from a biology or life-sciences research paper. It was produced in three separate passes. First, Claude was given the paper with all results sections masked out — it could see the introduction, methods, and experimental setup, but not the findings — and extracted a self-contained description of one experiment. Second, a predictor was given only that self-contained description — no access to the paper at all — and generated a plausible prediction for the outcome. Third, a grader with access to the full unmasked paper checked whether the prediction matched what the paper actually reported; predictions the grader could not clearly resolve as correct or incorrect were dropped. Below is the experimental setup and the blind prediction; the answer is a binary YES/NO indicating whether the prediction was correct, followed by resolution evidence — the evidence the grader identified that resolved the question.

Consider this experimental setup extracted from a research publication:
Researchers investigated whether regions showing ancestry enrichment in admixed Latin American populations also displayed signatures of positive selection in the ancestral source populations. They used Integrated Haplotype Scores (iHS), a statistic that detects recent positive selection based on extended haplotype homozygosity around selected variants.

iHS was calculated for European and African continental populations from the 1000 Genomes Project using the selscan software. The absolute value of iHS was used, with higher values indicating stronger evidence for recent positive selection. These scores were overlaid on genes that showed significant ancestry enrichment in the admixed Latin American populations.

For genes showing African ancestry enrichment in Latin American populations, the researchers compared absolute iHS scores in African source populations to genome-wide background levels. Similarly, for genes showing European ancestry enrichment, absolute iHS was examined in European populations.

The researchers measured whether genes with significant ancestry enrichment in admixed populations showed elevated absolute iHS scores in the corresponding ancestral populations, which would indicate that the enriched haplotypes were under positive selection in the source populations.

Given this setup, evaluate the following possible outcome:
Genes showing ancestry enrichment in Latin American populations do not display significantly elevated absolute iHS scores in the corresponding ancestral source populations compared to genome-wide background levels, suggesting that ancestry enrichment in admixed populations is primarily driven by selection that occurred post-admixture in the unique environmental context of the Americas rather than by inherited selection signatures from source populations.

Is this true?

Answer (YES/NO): NO